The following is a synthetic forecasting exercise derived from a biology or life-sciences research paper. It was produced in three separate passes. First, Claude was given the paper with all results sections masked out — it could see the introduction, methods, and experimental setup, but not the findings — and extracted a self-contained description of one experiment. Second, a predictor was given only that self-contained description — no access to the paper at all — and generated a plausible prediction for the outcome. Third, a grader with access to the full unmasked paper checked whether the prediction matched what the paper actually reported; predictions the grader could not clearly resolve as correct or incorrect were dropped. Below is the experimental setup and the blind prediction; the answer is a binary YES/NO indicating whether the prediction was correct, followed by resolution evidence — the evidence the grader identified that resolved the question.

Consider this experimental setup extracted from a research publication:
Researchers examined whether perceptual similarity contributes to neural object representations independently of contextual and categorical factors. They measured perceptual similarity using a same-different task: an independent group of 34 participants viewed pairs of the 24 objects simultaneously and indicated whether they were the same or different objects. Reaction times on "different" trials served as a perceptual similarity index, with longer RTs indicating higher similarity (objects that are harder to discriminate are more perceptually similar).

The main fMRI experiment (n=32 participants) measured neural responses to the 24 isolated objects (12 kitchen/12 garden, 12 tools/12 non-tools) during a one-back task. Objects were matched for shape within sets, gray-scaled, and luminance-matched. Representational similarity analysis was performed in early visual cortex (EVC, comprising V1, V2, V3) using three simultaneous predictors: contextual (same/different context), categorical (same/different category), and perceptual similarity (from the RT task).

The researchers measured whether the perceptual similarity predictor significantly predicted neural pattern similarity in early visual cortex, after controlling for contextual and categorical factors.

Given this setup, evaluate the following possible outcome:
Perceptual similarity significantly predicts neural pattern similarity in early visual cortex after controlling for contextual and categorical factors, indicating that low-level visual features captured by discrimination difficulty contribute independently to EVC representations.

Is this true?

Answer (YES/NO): YES